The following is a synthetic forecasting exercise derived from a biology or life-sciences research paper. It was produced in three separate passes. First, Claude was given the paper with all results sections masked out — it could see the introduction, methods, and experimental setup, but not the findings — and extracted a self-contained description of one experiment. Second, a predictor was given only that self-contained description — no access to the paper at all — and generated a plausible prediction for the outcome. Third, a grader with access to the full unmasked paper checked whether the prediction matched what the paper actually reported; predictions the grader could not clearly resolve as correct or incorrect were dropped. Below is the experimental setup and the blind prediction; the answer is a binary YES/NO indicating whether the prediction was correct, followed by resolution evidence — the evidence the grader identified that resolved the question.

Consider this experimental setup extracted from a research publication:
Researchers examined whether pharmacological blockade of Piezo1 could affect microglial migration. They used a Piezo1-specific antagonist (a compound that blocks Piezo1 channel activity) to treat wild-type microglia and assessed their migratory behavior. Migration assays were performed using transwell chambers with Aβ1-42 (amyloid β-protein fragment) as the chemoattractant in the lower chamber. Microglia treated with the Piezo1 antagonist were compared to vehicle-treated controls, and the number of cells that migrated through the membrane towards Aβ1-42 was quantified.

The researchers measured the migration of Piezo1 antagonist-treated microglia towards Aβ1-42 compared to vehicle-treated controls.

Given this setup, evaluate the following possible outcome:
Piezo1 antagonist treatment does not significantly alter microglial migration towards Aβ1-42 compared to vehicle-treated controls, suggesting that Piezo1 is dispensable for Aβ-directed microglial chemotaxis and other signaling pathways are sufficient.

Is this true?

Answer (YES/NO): NO